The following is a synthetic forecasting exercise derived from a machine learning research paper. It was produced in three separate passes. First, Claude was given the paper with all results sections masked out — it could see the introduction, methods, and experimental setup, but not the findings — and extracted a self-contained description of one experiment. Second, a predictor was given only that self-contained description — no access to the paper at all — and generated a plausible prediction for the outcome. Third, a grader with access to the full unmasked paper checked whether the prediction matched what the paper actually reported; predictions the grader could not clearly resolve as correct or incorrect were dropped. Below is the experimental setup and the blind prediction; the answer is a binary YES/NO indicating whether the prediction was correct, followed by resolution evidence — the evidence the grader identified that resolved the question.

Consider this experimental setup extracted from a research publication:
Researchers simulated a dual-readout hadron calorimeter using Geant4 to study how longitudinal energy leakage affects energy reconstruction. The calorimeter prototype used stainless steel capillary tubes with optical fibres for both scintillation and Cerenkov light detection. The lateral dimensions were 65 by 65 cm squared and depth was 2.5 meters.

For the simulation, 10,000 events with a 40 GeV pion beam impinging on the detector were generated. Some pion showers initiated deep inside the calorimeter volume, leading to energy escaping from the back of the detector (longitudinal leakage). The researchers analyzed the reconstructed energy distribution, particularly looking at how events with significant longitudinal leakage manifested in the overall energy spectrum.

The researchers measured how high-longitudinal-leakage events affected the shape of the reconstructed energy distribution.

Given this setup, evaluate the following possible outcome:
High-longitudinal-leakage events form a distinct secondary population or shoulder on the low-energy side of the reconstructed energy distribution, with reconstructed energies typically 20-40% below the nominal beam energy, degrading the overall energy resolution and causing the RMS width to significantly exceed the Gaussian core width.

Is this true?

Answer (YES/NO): NO